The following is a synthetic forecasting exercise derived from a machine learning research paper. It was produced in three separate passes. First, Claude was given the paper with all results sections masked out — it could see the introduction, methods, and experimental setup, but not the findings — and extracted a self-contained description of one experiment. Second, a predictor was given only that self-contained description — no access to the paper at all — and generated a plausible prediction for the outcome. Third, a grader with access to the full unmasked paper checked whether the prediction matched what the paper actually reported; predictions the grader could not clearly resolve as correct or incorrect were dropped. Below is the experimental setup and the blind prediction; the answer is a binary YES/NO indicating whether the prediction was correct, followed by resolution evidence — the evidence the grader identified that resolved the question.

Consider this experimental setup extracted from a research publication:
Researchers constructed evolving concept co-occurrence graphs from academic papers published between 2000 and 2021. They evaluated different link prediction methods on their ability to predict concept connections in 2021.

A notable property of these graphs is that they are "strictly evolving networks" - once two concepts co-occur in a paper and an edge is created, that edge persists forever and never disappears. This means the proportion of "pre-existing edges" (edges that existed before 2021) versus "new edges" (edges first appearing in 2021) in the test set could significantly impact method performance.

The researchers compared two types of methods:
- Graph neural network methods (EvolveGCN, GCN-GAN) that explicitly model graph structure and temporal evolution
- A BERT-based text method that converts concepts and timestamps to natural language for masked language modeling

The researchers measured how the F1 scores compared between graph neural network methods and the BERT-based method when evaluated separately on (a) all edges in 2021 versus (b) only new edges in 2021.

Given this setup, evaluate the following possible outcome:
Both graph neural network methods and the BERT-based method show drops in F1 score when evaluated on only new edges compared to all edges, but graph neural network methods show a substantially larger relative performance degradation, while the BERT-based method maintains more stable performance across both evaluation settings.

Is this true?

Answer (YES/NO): YES